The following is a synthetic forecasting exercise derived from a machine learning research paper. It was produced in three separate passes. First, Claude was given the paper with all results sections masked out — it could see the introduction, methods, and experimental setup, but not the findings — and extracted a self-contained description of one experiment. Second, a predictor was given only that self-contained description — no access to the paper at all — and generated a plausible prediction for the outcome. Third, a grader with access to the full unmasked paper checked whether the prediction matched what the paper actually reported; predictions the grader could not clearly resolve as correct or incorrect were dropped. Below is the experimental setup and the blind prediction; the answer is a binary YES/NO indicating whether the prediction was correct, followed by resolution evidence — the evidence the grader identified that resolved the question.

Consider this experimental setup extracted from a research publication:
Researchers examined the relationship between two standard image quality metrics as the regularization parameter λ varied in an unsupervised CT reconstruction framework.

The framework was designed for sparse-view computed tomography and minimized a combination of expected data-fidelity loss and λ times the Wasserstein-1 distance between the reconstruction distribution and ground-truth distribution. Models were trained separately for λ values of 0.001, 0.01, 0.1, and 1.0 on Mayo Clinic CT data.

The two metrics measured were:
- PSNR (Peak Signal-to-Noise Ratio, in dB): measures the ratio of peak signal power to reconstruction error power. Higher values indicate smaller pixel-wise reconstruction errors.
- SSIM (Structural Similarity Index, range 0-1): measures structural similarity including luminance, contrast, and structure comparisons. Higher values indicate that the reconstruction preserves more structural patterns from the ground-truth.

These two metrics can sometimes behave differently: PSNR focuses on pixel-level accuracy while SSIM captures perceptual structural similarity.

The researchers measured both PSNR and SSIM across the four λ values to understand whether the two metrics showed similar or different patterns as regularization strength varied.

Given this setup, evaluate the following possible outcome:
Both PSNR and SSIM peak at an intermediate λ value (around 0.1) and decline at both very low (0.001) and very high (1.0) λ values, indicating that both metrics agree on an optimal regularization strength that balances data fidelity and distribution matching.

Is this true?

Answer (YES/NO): YES